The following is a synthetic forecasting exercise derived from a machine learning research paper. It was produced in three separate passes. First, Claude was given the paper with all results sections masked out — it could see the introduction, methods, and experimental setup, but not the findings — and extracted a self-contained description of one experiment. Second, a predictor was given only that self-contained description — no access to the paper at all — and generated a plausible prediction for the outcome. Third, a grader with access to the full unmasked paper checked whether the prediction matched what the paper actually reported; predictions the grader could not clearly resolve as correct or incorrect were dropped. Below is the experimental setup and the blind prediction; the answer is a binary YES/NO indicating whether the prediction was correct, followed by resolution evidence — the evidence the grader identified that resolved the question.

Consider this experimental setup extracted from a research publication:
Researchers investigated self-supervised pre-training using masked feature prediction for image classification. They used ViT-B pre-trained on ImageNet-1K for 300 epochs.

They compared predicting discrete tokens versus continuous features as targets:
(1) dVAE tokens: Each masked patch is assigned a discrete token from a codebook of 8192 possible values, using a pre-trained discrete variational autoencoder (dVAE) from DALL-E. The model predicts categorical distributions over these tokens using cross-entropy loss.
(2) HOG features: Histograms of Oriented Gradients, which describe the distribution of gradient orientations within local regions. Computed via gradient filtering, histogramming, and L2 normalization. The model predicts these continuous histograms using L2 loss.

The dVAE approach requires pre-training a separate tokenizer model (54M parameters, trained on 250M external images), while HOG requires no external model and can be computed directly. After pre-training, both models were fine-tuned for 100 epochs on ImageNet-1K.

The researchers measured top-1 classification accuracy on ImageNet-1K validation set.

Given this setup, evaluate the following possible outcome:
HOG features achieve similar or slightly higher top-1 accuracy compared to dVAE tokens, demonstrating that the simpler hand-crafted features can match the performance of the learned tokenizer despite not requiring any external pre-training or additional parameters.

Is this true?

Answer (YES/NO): YES